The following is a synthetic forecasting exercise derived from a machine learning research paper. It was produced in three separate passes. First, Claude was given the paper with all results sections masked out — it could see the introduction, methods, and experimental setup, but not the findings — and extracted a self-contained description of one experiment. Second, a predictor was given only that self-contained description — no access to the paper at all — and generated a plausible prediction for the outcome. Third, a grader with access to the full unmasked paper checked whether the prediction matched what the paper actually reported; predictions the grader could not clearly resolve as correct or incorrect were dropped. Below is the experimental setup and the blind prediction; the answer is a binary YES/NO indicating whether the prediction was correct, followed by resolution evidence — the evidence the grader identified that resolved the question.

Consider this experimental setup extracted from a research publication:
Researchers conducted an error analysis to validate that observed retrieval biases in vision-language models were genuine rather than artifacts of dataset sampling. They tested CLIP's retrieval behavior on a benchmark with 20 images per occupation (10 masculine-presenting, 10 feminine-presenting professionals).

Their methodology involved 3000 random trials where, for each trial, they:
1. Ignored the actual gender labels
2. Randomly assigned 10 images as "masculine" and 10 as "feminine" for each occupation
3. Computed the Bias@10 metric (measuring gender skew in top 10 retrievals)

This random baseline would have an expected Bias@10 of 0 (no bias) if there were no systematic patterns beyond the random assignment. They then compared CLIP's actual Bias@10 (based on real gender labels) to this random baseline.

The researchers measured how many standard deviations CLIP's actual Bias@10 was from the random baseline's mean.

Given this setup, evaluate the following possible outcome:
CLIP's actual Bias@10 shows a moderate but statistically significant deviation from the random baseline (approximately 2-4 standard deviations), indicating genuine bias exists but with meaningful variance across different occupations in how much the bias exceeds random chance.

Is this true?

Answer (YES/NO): YES